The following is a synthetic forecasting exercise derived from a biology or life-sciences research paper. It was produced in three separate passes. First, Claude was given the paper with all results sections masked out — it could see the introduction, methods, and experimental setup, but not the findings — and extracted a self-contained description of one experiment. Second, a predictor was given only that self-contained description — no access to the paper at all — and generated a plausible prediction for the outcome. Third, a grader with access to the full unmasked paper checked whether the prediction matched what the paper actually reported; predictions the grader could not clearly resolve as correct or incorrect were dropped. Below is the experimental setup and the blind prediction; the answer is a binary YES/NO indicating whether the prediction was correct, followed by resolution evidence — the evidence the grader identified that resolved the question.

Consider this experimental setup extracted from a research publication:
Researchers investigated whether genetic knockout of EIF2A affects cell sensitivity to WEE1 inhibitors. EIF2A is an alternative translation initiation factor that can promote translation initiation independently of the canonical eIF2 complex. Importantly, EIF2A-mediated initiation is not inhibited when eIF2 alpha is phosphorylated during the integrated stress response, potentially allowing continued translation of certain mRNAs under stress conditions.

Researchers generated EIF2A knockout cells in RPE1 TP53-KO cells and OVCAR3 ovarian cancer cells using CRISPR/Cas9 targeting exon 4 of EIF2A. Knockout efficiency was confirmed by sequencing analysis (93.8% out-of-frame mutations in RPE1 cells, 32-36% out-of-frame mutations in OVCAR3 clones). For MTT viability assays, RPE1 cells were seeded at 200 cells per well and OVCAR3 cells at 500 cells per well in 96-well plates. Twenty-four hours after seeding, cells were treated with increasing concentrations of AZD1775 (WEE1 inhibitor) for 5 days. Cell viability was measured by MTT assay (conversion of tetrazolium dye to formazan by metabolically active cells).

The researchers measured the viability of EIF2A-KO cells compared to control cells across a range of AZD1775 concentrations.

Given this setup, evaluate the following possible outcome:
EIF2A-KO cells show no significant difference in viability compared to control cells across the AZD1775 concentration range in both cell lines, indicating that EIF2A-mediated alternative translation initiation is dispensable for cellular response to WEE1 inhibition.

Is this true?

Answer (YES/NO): NO